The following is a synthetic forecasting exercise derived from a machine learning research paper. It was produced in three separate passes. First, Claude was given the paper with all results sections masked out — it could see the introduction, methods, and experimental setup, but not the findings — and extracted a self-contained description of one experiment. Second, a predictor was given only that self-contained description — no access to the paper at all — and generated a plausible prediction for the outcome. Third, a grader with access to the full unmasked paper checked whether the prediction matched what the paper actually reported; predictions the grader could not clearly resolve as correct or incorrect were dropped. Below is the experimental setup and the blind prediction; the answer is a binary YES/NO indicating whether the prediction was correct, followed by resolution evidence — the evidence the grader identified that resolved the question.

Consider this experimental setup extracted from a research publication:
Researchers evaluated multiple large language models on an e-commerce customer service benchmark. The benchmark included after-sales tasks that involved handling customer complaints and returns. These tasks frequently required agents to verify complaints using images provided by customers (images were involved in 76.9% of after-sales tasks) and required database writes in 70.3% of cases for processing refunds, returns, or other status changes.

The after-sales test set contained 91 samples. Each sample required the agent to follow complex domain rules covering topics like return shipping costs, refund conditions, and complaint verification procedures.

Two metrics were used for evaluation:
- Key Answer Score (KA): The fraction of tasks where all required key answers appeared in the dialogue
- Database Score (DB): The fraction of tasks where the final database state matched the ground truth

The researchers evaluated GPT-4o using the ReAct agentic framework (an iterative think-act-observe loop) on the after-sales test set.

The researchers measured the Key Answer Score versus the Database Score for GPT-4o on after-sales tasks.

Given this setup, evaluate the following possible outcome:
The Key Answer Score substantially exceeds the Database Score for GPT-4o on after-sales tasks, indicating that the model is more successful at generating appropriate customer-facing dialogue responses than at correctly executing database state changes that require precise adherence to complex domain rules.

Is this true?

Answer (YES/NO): NO